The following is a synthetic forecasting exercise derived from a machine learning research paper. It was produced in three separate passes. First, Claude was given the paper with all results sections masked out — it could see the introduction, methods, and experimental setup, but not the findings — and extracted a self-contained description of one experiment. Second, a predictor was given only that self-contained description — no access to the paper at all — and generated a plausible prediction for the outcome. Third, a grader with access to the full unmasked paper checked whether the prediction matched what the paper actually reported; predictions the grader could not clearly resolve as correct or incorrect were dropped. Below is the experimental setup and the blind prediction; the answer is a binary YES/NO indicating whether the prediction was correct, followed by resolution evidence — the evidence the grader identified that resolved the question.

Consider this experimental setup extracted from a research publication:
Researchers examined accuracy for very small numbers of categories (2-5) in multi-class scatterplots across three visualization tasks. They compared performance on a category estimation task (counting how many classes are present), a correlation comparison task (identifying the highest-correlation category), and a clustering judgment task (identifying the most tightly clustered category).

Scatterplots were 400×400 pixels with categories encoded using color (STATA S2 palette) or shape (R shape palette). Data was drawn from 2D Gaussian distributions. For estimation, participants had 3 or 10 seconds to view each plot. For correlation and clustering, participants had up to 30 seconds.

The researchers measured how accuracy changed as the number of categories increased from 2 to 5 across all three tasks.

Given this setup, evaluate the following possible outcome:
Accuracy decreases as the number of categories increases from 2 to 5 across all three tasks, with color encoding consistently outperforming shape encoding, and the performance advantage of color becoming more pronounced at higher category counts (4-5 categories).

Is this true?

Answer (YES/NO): NO